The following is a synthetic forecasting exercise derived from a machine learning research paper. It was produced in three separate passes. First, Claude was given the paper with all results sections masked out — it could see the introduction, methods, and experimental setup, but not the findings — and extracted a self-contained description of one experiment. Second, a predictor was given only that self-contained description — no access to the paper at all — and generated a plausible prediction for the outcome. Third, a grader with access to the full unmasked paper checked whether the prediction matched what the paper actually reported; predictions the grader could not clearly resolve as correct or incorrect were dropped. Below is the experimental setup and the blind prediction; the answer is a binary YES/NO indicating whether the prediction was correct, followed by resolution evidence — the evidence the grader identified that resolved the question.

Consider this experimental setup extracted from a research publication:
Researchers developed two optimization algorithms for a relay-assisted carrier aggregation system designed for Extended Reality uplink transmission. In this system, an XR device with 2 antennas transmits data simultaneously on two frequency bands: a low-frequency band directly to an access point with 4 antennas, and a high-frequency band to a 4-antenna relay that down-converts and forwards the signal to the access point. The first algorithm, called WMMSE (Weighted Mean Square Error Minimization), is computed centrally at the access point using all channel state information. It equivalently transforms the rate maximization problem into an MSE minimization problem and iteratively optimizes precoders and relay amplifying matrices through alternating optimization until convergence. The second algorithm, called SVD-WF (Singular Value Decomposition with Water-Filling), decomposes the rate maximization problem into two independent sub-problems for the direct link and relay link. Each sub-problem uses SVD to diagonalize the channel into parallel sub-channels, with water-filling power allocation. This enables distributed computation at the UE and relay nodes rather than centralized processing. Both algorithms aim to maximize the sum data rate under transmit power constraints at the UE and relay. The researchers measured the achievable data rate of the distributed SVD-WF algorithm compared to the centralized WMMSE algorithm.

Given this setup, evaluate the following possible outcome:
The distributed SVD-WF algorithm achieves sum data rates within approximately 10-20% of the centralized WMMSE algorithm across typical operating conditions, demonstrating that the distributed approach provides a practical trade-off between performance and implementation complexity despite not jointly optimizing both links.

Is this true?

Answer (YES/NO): NO